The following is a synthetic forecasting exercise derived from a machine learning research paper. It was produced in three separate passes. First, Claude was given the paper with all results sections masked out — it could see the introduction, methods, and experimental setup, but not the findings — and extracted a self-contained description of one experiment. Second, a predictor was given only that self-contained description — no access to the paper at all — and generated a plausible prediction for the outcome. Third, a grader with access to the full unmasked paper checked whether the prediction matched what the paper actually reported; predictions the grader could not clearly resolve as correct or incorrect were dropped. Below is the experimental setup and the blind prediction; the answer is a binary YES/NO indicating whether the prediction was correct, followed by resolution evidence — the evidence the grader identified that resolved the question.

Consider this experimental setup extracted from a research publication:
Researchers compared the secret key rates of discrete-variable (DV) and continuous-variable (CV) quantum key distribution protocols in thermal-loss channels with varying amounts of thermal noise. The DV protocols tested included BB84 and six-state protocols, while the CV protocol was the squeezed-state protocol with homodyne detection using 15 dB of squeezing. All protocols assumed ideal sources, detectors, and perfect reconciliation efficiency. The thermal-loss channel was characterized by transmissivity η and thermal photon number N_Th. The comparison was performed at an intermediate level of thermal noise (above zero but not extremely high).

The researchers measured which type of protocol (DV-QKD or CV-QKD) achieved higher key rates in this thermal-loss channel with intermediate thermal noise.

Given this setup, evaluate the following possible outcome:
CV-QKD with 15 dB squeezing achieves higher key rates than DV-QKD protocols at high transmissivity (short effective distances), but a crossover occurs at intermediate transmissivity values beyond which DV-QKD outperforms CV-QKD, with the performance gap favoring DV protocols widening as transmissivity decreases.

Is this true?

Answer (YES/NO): NO